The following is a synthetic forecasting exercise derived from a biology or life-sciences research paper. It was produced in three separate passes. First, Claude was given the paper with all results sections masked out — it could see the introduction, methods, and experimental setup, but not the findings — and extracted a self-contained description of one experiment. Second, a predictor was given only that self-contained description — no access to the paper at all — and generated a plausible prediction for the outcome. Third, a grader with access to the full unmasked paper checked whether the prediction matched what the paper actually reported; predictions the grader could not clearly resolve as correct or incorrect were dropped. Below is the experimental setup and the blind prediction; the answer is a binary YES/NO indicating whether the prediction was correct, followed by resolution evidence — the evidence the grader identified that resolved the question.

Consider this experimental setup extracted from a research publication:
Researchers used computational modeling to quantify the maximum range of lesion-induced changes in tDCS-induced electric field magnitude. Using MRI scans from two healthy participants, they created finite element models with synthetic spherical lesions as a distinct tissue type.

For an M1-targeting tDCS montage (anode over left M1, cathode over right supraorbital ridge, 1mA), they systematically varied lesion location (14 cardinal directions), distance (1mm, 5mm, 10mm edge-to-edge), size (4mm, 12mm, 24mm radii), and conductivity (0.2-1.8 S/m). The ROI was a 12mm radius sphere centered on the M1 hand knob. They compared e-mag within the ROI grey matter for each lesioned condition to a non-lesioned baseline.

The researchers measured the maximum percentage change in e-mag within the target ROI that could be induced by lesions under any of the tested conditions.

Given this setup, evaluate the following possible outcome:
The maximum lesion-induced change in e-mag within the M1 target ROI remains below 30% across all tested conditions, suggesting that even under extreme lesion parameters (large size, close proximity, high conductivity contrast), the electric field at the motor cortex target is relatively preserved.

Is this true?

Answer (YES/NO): NO